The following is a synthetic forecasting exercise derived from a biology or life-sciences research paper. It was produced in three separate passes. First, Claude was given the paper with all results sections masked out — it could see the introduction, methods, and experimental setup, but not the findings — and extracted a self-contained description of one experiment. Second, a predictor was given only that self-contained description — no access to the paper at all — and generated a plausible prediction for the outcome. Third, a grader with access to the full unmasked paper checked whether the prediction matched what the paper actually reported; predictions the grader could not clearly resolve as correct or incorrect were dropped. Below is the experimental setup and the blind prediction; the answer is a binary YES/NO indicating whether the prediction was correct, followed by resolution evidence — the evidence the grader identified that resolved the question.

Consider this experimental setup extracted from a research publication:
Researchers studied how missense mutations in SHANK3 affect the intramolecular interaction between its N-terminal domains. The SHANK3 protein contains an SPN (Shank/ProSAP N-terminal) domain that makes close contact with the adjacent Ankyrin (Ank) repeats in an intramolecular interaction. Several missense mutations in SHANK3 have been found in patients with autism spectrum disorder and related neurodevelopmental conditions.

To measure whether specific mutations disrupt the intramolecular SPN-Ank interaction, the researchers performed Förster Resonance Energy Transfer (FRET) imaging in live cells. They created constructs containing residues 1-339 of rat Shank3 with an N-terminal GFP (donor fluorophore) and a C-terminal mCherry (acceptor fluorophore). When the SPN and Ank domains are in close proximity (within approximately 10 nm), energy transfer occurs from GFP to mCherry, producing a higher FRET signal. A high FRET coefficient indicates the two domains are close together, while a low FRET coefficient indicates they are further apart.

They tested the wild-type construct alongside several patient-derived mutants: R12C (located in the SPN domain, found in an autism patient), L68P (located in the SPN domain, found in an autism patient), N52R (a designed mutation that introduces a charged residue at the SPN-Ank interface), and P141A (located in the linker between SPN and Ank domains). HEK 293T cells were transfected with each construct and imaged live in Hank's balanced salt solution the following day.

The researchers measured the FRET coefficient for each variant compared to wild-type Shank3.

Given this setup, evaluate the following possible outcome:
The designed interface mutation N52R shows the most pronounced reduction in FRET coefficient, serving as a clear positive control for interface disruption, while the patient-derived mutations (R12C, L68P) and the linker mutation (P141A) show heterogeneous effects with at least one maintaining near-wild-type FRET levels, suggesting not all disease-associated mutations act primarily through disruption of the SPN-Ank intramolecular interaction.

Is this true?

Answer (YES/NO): NO